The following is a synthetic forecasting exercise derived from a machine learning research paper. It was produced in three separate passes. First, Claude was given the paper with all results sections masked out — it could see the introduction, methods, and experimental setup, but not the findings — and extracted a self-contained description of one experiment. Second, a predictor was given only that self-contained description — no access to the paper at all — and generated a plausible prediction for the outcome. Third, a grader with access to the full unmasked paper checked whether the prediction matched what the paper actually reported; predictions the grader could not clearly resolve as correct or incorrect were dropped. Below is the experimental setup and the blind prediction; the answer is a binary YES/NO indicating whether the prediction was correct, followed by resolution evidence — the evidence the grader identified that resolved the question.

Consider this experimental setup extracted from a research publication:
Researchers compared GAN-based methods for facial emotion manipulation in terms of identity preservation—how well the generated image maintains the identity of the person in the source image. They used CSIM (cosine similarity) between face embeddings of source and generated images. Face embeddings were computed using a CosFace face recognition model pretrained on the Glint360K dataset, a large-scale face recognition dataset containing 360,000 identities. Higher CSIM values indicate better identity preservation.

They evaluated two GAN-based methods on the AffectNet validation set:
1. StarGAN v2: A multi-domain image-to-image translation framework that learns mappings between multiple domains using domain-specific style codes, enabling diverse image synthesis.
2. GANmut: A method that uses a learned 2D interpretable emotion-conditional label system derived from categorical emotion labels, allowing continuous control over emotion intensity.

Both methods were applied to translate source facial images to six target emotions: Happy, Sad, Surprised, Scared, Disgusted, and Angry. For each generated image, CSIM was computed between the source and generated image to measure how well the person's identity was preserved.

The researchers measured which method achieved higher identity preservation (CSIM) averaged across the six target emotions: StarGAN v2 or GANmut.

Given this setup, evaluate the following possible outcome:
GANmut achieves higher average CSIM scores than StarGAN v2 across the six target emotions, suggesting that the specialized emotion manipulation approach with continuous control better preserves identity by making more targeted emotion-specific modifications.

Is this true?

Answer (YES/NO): YES